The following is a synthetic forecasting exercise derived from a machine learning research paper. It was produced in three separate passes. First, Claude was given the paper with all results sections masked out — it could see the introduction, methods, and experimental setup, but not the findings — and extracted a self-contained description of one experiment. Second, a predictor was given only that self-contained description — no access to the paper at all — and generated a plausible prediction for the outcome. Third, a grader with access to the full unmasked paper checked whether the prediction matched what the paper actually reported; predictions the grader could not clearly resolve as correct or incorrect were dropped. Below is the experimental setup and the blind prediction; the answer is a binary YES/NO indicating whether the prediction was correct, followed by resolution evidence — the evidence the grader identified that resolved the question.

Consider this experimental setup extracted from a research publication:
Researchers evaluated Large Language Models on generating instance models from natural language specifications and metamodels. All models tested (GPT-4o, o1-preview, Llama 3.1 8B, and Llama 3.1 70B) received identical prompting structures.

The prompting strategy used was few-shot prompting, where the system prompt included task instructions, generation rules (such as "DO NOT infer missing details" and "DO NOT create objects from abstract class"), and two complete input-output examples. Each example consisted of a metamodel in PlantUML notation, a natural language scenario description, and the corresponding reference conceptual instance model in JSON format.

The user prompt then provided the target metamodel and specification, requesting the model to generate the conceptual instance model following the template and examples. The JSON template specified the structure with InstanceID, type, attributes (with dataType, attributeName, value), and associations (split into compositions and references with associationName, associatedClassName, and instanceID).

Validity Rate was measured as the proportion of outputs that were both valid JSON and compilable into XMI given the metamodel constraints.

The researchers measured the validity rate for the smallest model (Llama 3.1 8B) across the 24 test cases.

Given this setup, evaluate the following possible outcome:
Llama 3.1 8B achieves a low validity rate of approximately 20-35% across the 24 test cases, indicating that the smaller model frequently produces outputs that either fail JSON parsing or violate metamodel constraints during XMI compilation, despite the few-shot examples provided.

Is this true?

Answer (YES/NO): NO